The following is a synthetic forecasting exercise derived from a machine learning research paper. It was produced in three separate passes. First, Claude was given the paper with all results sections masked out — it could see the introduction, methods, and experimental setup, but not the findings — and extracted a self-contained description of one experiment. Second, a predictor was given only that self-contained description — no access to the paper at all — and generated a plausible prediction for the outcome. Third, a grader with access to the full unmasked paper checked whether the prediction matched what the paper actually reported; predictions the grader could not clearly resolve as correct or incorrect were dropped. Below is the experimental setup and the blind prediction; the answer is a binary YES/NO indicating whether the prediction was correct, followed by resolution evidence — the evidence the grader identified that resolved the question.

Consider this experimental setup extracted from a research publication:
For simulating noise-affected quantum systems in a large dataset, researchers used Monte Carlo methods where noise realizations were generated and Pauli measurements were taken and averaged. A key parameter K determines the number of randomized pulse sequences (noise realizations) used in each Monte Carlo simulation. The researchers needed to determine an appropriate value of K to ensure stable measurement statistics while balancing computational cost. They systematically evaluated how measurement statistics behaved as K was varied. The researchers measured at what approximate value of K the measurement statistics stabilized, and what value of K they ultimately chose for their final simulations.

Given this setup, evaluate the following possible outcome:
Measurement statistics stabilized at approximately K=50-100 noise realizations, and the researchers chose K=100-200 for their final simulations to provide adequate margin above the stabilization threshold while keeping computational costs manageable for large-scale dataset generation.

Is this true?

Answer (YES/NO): NO